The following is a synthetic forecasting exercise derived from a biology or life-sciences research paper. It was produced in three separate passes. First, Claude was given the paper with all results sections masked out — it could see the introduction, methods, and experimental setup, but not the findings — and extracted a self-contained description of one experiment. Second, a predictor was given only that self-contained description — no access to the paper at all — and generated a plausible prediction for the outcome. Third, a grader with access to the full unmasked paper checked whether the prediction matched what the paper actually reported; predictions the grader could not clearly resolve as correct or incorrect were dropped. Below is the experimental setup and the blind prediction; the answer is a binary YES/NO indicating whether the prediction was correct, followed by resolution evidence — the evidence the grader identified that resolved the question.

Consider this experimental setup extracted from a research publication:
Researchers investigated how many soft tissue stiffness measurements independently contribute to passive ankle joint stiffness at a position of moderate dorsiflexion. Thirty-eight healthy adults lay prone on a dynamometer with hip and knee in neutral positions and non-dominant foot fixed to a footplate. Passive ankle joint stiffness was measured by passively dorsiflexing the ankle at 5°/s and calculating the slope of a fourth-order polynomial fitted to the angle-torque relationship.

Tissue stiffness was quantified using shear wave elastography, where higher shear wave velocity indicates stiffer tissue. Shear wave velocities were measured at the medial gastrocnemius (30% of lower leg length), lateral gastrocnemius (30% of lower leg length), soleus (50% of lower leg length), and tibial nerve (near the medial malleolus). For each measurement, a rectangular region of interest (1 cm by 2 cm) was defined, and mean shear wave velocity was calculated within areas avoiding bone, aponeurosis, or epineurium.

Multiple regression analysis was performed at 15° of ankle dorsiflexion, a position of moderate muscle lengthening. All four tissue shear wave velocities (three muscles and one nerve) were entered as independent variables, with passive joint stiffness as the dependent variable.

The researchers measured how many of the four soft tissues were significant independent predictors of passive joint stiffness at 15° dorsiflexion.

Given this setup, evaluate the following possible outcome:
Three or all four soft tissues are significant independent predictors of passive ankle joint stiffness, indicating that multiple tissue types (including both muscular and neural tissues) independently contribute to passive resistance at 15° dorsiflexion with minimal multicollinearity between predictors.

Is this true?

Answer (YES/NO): NO